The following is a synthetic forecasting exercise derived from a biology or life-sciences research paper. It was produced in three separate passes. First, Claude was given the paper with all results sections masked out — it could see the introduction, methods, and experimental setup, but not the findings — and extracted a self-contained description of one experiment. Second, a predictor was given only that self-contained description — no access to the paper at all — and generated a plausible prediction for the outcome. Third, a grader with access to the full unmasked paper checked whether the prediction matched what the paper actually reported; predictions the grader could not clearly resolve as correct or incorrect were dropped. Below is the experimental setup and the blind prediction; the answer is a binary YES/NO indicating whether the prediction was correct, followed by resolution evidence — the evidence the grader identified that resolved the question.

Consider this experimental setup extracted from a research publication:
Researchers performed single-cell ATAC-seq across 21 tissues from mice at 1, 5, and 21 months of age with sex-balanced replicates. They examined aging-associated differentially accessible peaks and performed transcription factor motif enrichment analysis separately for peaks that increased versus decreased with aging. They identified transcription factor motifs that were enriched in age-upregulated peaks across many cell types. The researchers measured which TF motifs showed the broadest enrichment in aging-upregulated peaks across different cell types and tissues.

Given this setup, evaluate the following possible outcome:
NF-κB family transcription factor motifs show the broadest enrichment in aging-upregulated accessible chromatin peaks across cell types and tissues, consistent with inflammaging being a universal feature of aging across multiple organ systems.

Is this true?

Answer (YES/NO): NO